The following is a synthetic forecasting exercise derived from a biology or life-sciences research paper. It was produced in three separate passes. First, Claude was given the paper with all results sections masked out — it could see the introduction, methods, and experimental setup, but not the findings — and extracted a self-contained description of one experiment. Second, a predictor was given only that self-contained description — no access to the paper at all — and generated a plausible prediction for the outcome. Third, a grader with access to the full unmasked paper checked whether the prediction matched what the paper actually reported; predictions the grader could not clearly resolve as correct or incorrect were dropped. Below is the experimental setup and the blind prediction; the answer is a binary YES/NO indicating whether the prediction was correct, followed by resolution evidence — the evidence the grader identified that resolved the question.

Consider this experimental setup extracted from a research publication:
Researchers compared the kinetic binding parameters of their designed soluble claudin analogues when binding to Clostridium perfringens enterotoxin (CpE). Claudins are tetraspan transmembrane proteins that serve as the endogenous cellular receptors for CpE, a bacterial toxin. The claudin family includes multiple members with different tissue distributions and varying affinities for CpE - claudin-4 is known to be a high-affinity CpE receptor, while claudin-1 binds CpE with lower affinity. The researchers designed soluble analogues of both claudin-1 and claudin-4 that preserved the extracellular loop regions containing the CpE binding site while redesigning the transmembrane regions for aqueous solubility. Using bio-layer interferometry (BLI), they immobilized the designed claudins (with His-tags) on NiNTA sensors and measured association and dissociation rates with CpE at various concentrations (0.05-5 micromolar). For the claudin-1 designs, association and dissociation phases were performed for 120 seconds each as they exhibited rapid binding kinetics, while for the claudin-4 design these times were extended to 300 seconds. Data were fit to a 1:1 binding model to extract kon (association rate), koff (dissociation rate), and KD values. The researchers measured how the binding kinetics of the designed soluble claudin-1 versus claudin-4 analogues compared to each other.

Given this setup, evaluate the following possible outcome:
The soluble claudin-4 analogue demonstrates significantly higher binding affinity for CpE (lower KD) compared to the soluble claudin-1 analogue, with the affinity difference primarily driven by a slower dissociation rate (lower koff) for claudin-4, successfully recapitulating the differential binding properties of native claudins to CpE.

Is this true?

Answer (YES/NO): YES